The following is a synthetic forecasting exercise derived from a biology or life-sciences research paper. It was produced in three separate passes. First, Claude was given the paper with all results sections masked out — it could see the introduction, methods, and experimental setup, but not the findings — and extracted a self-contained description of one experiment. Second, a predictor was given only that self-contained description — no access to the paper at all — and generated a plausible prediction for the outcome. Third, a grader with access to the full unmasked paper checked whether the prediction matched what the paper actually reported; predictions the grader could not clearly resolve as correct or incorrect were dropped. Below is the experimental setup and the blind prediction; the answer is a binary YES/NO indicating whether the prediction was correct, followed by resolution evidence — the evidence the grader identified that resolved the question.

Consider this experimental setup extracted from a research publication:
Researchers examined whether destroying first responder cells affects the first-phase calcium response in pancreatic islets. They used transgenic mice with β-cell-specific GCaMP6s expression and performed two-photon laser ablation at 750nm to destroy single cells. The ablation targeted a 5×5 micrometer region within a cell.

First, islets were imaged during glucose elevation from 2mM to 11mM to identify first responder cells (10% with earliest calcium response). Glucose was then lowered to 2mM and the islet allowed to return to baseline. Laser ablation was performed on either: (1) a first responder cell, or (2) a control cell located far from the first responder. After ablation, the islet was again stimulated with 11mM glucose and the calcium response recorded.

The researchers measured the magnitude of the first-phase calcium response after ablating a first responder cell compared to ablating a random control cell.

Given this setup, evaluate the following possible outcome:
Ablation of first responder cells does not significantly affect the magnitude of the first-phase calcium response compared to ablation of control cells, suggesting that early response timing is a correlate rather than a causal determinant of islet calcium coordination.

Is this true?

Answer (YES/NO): NO